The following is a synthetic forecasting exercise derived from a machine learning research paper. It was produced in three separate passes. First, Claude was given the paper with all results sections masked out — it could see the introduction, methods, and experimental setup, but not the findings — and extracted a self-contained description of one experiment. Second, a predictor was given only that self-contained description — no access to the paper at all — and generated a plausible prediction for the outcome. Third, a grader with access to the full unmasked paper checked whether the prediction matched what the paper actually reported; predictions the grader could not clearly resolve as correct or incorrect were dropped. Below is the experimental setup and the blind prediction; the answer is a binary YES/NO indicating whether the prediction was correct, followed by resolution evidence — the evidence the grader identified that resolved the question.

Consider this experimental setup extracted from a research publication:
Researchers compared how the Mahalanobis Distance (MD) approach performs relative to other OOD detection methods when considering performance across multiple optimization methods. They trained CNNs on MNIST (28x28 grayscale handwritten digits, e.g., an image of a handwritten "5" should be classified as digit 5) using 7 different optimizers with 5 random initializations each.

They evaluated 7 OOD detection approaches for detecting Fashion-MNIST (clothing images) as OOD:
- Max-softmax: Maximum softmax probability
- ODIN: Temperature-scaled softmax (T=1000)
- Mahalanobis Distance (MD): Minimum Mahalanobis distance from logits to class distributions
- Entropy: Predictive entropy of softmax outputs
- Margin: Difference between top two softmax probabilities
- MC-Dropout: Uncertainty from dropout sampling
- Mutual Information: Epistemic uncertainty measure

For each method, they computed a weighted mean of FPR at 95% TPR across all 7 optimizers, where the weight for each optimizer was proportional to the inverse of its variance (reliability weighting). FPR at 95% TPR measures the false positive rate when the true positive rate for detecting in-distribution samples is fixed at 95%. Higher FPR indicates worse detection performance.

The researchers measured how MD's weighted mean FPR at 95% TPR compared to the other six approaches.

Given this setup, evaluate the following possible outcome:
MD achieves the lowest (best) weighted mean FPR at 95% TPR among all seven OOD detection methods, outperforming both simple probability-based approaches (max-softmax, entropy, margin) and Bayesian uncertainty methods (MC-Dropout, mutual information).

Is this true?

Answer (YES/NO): NO